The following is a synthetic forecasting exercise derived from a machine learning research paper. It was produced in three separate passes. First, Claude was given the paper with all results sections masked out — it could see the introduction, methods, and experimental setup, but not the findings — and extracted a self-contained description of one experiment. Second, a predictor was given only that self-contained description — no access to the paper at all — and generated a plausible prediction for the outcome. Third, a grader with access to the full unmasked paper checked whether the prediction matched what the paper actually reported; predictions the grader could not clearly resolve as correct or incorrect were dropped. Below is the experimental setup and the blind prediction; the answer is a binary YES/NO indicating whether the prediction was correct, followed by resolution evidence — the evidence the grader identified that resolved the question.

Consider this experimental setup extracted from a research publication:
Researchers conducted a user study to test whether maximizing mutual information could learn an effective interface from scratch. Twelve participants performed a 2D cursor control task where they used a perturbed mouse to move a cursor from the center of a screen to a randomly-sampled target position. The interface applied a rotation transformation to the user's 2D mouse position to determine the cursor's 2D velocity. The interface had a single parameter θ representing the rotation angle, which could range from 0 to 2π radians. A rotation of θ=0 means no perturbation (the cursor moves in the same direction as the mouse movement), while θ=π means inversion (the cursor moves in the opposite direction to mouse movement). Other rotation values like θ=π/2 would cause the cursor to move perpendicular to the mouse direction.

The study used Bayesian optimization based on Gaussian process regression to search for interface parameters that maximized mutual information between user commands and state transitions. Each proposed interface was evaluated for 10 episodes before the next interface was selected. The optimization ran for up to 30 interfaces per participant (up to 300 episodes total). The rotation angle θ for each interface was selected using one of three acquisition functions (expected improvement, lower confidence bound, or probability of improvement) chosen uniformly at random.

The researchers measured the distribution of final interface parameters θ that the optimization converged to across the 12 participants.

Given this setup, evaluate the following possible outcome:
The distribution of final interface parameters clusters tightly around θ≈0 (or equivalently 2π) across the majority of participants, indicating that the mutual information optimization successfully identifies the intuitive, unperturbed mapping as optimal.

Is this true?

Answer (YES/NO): NO